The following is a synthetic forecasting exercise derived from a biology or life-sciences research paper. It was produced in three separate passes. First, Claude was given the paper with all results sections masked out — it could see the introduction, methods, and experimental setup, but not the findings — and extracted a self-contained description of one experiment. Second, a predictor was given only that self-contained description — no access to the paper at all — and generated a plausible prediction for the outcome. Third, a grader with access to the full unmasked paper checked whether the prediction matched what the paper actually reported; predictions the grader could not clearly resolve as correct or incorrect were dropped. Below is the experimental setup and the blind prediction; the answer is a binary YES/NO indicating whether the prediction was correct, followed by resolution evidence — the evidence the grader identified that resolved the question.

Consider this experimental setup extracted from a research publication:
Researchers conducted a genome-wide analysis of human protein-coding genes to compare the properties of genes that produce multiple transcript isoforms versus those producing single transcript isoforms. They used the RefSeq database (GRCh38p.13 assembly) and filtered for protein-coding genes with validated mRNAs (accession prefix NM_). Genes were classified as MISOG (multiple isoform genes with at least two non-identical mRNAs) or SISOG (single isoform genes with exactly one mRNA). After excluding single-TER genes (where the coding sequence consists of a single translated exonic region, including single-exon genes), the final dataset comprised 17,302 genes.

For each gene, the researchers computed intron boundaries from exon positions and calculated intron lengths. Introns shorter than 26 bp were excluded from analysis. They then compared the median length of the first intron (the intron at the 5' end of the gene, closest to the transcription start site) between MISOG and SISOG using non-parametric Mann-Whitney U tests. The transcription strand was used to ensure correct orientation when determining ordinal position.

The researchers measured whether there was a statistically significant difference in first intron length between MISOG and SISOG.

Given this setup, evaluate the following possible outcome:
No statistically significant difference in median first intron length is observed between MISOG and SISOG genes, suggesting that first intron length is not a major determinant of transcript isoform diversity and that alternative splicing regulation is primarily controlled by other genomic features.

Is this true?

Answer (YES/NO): NO